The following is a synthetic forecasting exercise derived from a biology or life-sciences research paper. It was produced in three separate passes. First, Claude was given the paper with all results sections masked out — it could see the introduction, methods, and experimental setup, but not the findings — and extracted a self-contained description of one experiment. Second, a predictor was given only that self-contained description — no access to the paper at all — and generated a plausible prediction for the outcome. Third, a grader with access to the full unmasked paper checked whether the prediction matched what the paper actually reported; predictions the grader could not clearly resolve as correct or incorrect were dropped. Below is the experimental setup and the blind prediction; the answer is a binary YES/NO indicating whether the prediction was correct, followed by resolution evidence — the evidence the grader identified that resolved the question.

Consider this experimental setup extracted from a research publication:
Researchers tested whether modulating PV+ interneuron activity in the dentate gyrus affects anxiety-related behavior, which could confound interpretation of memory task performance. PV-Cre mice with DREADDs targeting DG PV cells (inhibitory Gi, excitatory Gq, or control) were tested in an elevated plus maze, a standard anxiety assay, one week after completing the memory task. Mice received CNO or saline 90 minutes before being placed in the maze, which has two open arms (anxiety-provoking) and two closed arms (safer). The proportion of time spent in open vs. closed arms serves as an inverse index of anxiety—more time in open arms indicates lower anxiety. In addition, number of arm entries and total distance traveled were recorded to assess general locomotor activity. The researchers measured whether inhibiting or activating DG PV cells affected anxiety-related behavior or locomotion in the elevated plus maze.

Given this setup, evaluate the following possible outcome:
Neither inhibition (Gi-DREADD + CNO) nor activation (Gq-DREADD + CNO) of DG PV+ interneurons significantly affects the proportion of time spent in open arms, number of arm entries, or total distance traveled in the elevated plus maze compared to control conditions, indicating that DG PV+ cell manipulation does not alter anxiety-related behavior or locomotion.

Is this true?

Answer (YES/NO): YES